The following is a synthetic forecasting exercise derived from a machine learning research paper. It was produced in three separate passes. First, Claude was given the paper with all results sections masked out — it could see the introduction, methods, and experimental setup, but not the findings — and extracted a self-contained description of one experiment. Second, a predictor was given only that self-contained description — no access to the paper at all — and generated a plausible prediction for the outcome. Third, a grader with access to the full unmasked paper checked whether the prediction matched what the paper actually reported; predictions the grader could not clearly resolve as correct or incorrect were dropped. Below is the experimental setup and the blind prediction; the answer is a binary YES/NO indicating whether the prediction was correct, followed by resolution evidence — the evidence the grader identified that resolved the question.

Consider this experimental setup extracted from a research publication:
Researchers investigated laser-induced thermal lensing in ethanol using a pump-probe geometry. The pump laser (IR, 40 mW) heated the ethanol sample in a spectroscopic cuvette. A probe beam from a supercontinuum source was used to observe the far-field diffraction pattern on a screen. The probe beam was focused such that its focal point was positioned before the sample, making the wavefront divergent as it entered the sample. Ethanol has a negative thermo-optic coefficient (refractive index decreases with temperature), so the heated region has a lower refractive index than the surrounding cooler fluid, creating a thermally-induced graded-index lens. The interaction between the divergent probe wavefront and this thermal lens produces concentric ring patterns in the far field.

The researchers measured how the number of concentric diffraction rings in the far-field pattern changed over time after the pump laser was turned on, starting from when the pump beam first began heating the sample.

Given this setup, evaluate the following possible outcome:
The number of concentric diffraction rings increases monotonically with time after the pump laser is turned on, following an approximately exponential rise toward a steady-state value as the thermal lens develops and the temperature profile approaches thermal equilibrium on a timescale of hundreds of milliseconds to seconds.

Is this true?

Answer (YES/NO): NO